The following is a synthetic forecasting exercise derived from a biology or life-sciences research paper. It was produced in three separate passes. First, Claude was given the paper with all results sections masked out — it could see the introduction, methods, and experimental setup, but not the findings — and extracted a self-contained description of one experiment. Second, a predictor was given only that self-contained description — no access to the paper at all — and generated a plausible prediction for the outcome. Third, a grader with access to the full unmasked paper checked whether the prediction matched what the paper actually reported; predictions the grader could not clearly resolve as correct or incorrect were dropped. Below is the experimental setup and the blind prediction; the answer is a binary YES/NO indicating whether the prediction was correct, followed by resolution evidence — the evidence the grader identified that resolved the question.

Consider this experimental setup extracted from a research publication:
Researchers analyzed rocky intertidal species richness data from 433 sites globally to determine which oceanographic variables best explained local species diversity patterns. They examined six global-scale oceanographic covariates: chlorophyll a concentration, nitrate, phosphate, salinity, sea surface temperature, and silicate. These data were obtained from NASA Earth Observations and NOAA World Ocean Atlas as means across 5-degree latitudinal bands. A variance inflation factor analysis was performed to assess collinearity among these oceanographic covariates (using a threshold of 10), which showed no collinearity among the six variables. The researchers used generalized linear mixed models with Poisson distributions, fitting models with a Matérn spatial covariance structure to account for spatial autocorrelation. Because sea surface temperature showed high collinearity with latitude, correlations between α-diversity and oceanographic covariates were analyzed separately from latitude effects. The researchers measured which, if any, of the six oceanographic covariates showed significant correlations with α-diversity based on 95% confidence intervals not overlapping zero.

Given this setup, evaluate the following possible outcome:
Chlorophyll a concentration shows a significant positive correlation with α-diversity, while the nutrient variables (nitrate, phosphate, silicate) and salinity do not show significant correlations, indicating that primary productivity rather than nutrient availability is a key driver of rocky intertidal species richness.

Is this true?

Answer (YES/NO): NO